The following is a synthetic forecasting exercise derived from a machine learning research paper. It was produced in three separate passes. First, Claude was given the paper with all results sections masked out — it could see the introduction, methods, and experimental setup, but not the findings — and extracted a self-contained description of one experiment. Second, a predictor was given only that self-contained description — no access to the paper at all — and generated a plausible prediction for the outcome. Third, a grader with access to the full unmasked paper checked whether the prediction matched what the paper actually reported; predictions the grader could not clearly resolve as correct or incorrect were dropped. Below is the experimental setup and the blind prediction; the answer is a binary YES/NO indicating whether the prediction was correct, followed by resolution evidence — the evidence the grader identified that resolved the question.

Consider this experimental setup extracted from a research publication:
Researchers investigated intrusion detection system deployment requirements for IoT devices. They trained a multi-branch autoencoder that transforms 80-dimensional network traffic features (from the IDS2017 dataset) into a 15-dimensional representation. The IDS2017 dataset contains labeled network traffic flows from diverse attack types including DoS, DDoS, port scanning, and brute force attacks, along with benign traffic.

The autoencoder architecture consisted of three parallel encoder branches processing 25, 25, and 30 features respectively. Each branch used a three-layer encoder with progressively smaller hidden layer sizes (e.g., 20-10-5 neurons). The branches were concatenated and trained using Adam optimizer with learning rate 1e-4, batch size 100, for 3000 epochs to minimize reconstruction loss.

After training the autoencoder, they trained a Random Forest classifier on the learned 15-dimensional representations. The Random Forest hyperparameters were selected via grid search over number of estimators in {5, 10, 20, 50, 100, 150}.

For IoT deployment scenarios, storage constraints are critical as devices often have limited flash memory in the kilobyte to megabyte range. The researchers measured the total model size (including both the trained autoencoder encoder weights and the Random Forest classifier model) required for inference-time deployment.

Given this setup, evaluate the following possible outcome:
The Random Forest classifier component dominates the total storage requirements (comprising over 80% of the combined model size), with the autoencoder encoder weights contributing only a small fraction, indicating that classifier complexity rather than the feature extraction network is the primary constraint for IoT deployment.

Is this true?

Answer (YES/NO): NO